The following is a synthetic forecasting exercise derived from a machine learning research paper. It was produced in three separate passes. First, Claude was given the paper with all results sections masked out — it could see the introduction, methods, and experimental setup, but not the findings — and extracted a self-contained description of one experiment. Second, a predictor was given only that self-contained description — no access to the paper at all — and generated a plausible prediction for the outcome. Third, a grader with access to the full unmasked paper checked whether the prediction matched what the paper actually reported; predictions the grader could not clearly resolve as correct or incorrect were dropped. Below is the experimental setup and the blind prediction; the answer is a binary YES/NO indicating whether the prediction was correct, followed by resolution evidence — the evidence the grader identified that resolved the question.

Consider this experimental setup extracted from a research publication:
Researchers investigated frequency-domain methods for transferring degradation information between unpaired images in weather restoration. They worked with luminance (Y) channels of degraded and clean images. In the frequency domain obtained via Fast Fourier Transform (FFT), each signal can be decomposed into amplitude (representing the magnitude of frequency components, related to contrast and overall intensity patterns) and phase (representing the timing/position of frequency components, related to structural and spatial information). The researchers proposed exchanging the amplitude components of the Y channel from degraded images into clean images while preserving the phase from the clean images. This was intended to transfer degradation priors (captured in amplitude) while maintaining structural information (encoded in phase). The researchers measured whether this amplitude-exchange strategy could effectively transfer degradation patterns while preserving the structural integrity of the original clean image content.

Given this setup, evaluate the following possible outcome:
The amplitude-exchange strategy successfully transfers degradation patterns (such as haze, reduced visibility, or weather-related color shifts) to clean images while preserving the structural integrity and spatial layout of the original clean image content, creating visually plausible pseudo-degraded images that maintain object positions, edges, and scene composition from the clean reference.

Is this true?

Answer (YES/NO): YES